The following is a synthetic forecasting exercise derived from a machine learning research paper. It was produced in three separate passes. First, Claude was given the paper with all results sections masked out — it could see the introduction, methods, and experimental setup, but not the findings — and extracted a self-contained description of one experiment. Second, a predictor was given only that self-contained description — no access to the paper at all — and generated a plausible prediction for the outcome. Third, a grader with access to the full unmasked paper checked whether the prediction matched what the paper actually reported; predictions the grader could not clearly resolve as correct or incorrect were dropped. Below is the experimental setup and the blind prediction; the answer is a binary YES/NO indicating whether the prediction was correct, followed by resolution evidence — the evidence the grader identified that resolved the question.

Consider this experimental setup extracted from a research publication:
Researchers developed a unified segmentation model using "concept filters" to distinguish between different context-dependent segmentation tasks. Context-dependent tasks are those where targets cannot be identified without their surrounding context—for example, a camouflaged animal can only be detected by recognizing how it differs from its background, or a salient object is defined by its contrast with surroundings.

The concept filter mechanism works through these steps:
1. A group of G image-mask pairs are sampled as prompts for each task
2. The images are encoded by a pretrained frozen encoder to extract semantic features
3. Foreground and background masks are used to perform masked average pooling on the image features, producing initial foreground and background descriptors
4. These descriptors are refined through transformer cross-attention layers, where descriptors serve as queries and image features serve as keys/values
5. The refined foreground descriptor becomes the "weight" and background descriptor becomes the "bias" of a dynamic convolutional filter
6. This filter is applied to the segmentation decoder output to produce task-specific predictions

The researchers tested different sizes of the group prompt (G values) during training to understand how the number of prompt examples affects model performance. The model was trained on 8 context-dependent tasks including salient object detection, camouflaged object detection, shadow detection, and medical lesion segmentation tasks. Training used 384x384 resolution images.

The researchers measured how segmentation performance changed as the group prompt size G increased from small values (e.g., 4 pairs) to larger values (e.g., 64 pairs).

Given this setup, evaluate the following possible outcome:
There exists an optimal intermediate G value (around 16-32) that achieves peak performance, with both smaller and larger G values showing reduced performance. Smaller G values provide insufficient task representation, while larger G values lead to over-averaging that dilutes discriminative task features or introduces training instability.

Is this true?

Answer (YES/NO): NO